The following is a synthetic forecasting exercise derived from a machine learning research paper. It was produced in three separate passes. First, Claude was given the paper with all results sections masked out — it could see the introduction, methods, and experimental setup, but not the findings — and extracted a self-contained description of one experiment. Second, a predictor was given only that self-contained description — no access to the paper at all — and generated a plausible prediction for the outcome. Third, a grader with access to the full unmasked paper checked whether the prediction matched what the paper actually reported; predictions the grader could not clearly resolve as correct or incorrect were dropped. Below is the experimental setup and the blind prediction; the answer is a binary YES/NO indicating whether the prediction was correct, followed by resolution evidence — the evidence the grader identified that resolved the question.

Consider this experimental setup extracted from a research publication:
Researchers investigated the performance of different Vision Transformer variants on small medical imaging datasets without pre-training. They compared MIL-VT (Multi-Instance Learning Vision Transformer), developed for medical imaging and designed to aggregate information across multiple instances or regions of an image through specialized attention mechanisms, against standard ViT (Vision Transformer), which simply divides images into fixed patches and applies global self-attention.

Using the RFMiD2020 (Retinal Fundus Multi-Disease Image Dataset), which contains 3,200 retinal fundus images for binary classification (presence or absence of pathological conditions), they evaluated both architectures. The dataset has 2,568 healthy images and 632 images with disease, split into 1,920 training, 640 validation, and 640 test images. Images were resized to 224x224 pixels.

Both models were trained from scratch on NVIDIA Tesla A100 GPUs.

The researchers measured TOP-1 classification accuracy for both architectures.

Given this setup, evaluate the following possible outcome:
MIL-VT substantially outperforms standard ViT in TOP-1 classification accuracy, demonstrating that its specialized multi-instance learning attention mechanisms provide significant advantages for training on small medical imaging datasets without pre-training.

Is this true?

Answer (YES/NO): NO